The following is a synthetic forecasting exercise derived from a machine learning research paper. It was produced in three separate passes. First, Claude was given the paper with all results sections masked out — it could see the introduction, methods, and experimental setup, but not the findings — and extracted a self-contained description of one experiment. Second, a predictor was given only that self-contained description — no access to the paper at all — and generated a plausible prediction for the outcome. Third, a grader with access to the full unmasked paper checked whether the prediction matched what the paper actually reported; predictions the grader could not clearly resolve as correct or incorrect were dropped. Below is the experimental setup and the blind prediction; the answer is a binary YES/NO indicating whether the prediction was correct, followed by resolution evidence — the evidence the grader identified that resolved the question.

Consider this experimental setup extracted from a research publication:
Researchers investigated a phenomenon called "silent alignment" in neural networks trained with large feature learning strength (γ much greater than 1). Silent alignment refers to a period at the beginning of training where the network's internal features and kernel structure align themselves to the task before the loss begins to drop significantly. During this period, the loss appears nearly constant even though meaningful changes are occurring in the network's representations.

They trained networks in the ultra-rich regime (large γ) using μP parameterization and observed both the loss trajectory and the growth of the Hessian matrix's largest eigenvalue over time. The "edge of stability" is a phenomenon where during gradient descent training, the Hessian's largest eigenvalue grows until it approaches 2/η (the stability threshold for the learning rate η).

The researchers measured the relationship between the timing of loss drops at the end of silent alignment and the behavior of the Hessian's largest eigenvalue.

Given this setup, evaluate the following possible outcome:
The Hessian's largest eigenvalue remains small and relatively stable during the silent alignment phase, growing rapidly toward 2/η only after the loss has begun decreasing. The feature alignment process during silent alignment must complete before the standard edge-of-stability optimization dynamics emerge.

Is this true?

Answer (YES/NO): NO